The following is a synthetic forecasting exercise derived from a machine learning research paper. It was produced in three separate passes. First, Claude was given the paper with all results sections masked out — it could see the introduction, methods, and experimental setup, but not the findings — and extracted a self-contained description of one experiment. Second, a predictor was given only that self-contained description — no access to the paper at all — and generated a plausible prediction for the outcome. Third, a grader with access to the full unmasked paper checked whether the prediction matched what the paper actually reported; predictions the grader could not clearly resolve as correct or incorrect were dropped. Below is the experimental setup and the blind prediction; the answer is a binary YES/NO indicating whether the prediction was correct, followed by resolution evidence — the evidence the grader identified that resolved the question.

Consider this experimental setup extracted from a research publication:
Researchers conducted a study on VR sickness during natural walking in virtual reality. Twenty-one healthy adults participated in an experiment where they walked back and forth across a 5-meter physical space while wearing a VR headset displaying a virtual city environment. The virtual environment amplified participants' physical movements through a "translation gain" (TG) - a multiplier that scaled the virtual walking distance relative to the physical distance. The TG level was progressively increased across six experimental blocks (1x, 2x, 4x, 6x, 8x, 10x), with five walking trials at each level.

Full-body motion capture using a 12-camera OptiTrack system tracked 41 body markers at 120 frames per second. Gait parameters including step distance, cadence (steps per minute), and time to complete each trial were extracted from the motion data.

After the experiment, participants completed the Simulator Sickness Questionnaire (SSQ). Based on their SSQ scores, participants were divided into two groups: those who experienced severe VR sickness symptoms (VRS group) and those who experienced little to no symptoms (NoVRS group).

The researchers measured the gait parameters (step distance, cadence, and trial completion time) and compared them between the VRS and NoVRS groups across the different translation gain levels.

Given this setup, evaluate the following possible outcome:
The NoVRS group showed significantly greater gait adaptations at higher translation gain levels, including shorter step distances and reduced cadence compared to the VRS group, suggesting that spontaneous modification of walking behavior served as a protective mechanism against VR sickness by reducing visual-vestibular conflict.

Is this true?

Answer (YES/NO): NO